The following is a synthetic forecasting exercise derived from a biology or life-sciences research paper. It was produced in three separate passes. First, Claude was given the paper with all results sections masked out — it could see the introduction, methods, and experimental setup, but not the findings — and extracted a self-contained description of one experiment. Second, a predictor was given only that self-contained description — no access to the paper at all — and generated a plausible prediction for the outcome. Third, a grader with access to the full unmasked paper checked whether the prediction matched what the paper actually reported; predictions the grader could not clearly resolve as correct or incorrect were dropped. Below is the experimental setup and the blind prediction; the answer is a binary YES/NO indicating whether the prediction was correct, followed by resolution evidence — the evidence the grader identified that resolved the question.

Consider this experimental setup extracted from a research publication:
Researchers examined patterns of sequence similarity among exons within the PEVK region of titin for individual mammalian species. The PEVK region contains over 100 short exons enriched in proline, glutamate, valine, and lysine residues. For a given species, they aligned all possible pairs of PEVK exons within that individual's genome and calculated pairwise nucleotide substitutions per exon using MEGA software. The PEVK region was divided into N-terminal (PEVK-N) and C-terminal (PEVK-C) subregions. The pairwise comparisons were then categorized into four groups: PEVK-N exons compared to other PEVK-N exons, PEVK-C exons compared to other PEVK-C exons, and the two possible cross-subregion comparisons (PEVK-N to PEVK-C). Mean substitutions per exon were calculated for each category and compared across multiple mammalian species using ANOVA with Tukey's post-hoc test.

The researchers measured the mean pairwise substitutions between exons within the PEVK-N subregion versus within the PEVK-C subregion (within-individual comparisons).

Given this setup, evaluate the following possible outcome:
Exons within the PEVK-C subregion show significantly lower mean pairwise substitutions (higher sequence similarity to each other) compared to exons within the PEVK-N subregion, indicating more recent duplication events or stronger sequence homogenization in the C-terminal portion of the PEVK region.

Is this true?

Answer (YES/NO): YES